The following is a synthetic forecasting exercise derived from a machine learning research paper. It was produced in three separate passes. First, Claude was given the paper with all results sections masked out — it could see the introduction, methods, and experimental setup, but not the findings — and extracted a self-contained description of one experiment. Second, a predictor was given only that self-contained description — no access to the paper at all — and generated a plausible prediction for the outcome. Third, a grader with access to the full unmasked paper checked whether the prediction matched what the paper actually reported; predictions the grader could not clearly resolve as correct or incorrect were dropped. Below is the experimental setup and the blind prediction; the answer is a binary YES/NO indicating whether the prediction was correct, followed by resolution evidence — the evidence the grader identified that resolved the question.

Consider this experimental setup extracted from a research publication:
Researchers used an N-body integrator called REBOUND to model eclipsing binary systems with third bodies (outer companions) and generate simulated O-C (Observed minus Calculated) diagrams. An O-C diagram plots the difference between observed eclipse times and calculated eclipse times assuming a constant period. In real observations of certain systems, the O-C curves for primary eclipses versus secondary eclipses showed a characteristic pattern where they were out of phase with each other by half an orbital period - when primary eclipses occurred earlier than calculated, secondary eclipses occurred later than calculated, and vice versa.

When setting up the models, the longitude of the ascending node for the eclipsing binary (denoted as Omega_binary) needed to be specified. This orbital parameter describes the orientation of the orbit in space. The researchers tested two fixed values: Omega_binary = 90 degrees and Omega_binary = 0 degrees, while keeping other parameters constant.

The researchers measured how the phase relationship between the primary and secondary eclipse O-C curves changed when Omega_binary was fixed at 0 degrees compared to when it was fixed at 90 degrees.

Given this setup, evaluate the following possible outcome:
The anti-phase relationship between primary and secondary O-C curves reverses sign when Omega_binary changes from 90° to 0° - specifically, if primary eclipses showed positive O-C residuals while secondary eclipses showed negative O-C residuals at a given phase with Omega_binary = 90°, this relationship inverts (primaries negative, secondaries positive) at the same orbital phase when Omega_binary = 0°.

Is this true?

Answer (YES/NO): NO